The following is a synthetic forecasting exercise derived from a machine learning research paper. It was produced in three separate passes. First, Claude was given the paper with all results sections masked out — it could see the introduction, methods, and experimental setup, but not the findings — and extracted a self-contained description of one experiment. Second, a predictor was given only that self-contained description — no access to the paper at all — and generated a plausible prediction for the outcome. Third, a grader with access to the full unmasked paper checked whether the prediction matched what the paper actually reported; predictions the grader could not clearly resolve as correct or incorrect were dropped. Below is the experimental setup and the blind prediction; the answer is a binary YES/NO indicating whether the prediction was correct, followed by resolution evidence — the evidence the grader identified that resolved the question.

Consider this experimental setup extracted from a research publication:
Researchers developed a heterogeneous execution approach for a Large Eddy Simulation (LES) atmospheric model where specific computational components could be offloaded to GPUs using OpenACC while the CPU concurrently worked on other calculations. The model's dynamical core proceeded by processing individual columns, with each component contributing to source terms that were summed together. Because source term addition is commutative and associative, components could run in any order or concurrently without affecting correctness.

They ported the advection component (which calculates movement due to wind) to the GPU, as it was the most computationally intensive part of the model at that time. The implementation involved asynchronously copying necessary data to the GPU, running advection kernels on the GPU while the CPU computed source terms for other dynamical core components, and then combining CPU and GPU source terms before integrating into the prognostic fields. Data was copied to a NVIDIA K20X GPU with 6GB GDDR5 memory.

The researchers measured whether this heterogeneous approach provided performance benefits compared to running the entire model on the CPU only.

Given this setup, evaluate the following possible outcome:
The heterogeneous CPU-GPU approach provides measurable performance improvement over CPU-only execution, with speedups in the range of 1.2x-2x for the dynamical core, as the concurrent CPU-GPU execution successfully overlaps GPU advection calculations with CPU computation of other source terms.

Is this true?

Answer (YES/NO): NO